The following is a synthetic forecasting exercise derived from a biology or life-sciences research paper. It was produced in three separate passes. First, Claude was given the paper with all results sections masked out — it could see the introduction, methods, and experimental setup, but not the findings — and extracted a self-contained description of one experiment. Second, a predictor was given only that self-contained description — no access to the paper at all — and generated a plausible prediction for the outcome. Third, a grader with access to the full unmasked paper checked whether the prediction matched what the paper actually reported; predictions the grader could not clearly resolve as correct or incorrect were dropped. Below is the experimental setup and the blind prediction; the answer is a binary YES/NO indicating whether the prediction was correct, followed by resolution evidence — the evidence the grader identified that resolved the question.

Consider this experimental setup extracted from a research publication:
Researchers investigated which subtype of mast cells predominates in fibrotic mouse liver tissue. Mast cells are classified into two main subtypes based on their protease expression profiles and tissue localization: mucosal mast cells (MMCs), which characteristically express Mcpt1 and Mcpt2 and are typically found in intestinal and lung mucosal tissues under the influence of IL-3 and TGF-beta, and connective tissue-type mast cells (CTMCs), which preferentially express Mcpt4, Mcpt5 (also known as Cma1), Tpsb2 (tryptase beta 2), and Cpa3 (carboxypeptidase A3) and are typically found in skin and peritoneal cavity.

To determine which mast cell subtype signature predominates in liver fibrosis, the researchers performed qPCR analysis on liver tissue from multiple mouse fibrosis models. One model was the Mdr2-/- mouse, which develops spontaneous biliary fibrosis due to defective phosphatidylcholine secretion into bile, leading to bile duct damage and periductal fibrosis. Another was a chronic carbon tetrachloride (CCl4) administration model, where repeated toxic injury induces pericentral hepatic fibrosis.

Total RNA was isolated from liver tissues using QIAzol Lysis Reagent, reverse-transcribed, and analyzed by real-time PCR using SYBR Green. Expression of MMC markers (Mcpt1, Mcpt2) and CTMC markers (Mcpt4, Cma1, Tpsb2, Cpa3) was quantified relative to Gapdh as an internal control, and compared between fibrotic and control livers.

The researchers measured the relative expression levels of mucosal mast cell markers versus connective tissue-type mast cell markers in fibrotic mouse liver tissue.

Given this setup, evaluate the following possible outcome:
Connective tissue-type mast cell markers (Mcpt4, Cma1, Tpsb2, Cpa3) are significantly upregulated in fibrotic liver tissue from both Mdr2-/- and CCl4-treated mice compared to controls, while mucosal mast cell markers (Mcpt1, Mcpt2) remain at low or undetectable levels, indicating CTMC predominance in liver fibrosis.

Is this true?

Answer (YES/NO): NO